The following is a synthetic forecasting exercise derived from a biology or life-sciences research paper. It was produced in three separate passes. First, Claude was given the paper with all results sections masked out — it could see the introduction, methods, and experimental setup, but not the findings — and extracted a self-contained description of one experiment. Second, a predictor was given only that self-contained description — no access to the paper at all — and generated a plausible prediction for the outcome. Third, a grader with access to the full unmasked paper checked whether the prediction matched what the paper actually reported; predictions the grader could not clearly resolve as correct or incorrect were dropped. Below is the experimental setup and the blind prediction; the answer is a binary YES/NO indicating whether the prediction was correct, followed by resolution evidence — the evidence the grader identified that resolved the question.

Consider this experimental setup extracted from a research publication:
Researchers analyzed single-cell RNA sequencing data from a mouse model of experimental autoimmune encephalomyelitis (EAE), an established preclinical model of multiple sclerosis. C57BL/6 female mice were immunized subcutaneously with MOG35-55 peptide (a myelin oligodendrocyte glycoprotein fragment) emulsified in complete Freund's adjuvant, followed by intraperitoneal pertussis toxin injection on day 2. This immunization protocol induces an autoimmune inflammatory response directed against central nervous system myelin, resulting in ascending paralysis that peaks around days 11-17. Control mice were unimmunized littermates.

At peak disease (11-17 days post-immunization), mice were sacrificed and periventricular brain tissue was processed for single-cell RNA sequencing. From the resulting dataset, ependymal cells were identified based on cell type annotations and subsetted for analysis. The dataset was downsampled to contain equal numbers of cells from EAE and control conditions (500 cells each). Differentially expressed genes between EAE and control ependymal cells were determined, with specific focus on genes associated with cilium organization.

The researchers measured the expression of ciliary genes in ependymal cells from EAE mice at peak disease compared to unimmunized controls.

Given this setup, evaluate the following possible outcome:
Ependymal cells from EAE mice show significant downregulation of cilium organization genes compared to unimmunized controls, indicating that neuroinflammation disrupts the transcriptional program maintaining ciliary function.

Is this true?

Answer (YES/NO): NO